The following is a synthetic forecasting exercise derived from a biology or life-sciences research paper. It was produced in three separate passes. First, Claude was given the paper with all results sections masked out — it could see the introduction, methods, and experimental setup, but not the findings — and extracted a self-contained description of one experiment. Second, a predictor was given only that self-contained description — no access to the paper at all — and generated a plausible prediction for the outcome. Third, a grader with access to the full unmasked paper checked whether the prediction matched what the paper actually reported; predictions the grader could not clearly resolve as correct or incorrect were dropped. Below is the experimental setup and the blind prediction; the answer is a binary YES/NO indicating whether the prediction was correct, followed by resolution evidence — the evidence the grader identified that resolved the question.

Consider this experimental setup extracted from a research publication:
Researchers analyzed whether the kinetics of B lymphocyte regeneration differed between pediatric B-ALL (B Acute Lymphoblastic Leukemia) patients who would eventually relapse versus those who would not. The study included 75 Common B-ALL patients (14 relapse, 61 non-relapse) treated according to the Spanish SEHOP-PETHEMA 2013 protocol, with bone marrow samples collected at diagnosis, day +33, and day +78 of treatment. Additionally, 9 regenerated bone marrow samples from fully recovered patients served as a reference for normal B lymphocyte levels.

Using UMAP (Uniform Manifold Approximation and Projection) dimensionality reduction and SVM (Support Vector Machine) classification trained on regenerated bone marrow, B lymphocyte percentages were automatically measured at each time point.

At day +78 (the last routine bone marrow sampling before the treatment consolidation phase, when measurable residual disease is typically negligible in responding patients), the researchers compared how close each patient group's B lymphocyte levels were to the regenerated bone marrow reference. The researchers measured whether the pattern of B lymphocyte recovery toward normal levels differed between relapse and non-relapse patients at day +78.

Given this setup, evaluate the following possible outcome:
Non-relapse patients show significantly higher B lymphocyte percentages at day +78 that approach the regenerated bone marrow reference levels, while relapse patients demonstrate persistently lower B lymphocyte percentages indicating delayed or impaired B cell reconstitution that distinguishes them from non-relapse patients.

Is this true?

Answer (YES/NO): NO